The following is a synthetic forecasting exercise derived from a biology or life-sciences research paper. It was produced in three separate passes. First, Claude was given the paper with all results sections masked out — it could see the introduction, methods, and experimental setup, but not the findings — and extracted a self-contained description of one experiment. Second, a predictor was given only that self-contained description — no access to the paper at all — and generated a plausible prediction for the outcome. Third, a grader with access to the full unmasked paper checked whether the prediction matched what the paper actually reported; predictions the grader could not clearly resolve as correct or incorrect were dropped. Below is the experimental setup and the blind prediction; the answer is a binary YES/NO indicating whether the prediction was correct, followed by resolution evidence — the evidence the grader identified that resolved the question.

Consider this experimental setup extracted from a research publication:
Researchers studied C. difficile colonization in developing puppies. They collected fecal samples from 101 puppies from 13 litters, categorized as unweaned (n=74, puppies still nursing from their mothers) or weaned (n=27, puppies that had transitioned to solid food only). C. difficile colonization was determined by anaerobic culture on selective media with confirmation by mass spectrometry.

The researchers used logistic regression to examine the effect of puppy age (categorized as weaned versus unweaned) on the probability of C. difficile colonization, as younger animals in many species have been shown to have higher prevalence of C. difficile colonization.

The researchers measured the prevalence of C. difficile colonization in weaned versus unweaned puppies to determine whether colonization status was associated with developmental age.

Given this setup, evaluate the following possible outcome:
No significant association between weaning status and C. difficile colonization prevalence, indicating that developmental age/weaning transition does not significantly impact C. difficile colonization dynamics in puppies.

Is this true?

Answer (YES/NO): NO